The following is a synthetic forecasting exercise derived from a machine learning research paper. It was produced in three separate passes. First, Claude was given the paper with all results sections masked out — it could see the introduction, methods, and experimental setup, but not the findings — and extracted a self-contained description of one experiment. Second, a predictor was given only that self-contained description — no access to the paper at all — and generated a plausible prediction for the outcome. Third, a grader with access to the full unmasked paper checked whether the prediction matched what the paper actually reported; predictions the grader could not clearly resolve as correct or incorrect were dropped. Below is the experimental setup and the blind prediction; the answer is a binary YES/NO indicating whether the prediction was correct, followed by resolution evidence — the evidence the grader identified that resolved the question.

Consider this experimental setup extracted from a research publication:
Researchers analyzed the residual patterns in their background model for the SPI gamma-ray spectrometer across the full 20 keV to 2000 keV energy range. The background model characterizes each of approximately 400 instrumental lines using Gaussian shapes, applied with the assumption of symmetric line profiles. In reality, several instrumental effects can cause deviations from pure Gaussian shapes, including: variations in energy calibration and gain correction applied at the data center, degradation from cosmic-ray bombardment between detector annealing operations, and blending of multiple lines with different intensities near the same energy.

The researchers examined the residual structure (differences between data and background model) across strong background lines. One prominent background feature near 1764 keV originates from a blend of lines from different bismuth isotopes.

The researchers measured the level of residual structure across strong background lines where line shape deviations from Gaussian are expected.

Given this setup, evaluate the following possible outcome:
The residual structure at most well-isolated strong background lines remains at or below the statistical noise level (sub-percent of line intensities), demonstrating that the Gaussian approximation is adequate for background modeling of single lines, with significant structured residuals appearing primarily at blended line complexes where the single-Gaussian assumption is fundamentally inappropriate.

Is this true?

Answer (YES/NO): NO